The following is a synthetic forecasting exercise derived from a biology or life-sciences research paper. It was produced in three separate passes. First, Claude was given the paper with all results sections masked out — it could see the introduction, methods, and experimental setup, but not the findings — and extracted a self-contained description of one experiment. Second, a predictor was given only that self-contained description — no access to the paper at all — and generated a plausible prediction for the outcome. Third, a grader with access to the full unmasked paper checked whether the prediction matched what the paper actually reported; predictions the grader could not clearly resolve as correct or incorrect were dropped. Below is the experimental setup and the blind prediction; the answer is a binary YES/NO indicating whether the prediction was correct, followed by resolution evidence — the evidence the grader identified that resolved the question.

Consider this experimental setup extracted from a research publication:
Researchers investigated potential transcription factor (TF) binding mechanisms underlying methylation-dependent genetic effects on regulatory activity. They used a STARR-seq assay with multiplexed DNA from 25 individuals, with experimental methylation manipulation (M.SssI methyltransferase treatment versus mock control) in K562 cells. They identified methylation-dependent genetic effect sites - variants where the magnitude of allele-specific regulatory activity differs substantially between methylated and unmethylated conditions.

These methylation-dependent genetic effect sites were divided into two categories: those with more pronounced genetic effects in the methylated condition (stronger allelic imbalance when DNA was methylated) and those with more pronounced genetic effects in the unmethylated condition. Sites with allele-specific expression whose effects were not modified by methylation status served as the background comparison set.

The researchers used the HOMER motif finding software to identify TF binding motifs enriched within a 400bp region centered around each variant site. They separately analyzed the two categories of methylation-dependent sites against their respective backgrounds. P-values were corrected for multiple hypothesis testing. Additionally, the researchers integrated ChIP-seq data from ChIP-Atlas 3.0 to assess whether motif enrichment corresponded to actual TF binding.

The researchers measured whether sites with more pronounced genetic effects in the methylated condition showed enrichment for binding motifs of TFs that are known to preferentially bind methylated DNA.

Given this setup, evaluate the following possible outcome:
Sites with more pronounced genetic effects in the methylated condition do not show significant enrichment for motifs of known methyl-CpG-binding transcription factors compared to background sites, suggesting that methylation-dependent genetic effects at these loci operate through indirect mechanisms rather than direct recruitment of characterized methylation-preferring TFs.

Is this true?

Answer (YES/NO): NO